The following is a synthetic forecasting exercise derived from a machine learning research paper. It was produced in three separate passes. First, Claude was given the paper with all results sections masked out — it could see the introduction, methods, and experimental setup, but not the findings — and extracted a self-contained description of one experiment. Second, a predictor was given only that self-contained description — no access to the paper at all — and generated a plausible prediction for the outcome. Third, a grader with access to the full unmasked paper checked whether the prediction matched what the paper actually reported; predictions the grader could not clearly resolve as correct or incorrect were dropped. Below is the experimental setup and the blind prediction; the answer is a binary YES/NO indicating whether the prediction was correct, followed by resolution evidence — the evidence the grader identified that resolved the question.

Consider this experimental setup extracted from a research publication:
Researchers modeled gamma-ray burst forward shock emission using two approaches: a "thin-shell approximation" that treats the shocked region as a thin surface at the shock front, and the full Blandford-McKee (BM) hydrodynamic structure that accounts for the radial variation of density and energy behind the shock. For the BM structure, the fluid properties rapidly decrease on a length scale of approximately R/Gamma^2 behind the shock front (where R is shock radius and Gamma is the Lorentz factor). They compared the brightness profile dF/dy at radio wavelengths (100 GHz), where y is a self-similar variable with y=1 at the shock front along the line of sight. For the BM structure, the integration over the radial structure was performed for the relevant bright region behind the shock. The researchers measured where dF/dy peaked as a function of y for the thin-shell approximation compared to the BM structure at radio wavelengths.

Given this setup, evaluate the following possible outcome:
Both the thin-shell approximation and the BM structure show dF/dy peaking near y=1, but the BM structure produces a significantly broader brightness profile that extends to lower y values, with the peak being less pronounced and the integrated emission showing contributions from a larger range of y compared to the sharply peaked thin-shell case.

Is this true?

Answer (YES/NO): NO